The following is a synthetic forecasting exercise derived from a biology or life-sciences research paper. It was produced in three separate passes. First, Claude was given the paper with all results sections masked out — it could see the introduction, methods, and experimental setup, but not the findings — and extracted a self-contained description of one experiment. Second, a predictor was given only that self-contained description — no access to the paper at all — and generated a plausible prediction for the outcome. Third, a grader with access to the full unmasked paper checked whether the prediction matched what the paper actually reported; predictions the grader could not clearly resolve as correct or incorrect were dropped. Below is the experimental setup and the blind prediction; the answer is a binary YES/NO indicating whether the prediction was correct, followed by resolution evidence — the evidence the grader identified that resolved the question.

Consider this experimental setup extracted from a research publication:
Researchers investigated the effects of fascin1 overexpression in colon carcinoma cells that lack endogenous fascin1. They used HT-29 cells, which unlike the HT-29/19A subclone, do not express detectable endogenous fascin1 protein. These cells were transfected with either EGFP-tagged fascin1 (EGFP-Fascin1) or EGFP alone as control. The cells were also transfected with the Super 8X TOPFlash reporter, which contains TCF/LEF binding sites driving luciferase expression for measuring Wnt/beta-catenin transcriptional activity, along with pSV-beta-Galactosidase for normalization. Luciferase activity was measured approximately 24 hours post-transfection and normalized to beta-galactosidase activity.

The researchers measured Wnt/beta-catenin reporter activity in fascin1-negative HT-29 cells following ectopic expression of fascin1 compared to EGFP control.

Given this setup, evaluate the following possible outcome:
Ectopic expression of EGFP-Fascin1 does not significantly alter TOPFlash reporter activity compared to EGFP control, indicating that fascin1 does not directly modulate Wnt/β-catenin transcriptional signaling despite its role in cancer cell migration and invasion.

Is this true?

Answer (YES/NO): NO